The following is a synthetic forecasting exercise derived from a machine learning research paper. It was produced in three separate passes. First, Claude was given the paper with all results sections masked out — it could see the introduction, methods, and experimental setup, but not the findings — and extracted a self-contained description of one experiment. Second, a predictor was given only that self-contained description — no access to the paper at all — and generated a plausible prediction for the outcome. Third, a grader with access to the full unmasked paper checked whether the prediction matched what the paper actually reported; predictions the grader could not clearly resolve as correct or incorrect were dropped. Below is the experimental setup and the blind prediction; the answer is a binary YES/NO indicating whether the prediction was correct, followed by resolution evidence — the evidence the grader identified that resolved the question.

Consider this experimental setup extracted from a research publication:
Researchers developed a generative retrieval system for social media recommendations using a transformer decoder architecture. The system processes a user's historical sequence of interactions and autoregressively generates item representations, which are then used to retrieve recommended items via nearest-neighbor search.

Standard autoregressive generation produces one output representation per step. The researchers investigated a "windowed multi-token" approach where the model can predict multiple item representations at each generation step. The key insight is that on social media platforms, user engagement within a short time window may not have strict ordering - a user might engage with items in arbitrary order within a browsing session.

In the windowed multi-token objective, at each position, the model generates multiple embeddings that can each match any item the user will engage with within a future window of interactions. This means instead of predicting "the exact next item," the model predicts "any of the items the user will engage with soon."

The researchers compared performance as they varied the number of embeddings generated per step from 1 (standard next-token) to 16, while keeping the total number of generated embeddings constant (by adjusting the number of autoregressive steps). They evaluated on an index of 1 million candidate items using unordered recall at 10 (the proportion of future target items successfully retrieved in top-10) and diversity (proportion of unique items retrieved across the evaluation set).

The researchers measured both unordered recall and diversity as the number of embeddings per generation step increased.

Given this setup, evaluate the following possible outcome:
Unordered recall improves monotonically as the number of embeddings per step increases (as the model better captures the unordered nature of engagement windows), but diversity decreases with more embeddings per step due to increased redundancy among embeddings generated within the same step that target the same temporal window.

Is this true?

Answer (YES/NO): NO